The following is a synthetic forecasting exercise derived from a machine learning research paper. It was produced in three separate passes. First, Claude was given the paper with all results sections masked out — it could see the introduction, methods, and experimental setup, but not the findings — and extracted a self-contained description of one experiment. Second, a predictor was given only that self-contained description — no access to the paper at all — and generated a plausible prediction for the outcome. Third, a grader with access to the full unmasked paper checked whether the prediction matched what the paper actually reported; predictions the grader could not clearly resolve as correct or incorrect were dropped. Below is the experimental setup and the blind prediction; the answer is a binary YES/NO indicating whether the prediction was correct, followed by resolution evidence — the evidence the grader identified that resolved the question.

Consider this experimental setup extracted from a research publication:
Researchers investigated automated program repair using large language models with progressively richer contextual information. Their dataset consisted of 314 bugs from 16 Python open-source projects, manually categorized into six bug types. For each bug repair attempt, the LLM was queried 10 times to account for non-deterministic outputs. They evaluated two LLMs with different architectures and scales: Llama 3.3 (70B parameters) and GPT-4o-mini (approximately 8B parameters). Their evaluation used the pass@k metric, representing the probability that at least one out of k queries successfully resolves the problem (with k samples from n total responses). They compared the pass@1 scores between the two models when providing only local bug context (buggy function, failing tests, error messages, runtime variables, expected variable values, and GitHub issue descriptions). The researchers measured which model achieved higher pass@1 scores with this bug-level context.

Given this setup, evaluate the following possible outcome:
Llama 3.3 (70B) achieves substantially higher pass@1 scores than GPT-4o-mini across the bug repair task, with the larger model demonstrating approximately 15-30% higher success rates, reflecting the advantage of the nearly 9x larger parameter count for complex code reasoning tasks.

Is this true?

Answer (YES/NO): NO